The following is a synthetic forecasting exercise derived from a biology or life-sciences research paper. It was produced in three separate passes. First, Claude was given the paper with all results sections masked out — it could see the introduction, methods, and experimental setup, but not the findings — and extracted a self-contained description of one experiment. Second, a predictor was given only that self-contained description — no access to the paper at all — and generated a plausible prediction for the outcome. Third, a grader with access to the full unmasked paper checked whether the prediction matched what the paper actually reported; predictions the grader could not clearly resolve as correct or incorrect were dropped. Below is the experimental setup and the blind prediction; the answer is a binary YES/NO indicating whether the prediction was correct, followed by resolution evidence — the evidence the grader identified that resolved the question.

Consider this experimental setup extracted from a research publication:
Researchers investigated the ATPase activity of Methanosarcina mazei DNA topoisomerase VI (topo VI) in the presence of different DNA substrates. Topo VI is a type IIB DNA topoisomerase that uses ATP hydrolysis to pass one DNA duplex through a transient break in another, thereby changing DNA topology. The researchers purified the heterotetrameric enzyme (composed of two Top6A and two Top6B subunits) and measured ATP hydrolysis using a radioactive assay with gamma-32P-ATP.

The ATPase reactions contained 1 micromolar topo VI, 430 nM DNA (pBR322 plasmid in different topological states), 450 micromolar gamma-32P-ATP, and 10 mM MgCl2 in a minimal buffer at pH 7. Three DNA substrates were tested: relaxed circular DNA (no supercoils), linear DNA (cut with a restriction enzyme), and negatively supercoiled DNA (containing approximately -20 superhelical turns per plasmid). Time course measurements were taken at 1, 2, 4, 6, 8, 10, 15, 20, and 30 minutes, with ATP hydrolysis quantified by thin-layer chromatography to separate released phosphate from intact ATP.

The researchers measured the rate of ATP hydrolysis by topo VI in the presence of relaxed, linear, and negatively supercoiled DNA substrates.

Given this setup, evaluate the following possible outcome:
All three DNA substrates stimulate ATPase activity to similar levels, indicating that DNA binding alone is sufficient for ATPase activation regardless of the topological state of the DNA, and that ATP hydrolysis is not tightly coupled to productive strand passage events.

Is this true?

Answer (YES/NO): NO